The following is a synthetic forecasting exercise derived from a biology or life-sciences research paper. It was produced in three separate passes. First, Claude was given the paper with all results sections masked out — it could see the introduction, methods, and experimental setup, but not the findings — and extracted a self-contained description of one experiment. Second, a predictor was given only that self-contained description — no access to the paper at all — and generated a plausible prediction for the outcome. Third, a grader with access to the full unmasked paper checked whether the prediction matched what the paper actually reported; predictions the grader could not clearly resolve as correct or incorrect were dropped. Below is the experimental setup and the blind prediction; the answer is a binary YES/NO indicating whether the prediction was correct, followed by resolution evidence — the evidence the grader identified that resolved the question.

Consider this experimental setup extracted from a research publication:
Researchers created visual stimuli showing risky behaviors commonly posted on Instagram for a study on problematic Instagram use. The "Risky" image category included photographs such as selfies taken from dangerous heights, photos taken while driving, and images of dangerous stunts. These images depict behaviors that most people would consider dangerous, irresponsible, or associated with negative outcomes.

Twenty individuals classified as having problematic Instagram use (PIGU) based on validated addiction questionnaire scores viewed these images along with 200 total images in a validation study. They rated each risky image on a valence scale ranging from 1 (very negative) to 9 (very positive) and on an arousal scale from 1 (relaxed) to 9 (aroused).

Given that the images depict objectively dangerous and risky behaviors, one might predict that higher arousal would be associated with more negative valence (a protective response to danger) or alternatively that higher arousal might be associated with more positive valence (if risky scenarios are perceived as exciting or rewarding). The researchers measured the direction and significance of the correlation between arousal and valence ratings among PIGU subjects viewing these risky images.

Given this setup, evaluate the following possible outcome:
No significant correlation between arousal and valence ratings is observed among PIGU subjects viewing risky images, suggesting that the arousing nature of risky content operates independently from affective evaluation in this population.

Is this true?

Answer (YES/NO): NO